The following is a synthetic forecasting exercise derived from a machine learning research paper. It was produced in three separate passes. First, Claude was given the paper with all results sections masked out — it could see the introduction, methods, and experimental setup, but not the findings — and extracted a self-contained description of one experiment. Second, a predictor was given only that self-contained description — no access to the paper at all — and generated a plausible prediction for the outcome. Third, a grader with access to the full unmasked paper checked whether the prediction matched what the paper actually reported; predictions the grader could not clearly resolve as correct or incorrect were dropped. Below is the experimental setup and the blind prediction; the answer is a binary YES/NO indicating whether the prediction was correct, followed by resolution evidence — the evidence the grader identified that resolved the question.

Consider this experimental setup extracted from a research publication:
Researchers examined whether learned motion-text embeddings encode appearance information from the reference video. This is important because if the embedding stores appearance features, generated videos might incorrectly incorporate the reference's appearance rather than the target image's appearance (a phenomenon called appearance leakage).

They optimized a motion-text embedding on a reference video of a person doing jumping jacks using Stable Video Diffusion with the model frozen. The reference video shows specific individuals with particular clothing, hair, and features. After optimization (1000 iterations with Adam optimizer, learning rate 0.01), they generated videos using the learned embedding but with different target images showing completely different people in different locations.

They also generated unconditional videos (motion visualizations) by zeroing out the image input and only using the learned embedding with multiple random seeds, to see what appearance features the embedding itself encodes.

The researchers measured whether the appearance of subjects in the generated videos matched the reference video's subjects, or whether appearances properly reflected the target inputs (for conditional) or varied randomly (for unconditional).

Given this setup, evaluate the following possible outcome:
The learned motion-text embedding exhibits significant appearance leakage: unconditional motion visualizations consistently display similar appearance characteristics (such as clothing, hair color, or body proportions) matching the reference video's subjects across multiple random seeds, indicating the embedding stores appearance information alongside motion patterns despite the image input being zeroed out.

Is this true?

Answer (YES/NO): NO